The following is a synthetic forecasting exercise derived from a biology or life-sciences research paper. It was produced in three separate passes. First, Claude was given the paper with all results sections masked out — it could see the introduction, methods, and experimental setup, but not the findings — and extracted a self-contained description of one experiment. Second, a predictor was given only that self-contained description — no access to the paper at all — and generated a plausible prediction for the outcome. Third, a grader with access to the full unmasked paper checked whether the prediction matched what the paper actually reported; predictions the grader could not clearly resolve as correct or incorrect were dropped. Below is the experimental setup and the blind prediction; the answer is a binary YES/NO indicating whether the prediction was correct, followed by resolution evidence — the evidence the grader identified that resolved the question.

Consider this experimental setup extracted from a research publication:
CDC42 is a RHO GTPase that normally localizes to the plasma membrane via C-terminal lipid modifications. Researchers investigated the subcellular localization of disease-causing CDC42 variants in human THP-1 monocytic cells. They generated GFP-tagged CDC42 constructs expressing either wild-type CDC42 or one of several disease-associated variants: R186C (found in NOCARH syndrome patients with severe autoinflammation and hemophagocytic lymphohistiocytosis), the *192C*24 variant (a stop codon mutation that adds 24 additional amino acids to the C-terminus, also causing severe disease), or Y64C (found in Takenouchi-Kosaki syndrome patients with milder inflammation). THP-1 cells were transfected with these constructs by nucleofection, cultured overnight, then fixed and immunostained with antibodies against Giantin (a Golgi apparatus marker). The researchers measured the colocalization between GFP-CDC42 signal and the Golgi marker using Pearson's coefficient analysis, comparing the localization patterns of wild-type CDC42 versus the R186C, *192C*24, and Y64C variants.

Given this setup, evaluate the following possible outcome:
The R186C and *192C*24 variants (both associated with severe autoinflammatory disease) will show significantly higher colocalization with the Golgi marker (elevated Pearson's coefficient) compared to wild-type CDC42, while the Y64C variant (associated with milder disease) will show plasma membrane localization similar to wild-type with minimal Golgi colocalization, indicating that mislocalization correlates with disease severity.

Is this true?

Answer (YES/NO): YES